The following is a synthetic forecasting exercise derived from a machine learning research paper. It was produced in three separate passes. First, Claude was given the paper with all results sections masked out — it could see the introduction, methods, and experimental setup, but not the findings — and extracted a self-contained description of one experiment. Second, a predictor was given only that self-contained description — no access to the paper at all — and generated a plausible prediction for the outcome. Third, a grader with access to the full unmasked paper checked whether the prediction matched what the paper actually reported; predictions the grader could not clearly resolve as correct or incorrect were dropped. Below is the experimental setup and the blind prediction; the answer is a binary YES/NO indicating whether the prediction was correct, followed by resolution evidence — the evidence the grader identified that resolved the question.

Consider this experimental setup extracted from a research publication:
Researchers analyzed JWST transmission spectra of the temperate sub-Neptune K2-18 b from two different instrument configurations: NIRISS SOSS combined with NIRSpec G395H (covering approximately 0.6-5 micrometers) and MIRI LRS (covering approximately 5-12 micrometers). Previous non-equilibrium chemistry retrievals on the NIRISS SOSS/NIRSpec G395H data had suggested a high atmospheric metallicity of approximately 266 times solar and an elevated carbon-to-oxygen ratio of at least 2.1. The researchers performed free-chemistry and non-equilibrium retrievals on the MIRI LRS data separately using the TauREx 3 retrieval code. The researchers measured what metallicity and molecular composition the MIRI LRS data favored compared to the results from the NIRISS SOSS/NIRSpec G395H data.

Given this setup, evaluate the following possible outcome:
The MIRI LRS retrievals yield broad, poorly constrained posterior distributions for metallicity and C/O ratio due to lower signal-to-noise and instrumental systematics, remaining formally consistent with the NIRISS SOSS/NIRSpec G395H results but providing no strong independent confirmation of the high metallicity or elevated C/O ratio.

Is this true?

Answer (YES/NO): NO